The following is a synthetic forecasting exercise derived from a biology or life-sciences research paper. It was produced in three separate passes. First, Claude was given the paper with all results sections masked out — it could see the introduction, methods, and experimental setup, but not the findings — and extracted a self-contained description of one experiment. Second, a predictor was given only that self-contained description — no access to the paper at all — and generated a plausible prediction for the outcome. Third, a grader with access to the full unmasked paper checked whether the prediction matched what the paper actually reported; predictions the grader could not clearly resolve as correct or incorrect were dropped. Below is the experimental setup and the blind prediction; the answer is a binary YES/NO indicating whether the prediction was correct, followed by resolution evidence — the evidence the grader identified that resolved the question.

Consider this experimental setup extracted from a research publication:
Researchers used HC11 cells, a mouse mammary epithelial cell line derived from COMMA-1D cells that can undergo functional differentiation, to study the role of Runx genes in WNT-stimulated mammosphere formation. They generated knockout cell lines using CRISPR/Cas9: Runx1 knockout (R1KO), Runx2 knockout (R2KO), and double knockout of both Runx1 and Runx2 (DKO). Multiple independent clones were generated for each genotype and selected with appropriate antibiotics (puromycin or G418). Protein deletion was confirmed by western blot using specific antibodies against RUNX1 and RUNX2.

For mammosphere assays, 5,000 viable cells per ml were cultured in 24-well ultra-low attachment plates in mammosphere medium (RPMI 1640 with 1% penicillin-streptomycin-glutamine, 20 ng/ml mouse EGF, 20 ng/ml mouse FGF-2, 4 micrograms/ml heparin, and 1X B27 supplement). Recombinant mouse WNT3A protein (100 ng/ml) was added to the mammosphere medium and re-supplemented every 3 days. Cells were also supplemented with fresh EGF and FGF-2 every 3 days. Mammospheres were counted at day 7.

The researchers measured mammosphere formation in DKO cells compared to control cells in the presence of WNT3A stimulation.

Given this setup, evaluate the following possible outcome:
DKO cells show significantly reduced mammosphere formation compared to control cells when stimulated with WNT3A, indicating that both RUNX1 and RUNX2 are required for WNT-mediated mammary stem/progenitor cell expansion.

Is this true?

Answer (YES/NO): NO